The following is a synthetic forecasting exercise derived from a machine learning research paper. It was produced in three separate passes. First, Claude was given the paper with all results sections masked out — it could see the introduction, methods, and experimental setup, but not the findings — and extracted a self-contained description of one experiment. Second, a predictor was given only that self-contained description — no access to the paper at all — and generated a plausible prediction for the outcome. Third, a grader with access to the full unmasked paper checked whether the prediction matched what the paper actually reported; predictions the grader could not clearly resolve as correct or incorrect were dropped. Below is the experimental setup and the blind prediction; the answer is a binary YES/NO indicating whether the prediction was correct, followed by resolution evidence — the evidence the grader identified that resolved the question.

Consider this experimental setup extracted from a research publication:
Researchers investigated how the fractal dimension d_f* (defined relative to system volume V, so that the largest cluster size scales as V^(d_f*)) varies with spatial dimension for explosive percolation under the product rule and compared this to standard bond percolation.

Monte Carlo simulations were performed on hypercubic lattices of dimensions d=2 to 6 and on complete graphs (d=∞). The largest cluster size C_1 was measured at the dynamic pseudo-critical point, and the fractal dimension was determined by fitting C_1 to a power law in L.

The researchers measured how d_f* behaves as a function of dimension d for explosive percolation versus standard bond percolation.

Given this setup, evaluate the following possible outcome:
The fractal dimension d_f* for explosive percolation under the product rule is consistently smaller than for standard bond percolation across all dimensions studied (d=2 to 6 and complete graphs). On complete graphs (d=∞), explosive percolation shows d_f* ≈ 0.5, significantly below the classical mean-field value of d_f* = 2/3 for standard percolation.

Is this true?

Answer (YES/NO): NO